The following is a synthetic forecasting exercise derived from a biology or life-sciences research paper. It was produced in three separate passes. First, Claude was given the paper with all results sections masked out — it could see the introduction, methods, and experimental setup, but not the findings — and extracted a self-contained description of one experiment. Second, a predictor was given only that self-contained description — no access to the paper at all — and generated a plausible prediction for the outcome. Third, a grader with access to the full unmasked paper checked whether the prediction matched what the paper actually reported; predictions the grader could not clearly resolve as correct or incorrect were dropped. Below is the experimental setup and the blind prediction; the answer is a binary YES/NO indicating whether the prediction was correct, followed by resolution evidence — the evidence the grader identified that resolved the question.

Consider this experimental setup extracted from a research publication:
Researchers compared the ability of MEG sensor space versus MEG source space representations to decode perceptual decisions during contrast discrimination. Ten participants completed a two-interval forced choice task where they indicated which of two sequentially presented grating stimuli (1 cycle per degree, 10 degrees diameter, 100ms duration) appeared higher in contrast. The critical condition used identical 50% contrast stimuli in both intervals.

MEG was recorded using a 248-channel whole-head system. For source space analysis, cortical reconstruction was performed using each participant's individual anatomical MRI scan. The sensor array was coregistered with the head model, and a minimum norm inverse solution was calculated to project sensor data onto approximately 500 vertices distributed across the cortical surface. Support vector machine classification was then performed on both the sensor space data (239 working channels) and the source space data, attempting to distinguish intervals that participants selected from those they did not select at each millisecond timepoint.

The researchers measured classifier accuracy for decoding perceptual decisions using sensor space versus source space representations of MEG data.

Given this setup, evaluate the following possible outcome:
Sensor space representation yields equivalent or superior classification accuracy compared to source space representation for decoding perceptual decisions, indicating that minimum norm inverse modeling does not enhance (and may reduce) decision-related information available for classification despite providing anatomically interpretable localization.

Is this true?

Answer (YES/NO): NO